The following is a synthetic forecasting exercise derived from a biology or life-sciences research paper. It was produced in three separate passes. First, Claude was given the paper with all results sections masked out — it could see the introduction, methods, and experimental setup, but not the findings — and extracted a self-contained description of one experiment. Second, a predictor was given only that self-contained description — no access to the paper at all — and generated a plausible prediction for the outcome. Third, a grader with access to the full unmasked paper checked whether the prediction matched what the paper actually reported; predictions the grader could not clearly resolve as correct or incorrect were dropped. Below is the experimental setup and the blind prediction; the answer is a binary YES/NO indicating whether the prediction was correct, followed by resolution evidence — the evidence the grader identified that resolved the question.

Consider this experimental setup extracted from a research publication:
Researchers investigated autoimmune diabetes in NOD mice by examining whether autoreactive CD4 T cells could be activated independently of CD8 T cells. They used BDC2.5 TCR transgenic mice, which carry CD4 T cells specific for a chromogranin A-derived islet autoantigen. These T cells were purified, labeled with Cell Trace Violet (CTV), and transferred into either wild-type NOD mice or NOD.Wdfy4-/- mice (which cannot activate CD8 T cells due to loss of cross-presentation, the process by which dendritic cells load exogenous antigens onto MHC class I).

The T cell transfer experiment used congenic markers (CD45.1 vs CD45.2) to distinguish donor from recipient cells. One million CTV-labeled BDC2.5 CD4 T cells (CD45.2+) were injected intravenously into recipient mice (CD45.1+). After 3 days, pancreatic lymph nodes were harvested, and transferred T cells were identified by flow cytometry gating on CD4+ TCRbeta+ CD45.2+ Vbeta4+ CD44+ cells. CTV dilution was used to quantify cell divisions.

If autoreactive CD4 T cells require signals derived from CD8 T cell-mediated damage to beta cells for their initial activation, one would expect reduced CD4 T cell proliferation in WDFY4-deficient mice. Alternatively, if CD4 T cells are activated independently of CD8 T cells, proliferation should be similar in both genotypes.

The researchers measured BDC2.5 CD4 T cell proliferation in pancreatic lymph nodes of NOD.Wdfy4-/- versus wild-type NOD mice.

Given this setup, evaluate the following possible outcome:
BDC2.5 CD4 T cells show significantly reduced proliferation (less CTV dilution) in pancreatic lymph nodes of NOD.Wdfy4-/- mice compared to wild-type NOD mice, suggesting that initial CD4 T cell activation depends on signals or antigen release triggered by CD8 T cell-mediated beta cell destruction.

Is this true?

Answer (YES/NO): NO